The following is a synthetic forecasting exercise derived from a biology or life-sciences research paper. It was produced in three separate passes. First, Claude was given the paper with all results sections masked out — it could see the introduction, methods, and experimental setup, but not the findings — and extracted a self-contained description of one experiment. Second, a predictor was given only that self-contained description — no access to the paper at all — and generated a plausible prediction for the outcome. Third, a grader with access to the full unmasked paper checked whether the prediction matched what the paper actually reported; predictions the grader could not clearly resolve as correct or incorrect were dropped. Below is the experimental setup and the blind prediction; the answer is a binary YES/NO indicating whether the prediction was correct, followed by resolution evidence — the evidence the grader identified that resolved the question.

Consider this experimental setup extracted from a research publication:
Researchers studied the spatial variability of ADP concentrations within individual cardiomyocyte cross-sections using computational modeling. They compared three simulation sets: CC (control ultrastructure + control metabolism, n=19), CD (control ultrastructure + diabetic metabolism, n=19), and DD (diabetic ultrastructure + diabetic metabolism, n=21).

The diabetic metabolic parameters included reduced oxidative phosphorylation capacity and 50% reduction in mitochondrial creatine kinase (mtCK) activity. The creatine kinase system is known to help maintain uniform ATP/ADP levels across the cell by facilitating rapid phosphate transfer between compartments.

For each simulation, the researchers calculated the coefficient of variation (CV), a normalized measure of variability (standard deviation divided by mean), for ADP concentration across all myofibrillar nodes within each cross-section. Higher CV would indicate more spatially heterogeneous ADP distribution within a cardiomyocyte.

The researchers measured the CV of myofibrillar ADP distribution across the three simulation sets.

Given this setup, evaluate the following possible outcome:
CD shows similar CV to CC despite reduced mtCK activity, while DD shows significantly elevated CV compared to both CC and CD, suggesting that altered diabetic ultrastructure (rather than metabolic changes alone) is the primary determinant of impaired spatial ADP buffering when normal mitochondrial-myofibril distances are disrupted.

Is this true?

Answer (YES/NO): NO